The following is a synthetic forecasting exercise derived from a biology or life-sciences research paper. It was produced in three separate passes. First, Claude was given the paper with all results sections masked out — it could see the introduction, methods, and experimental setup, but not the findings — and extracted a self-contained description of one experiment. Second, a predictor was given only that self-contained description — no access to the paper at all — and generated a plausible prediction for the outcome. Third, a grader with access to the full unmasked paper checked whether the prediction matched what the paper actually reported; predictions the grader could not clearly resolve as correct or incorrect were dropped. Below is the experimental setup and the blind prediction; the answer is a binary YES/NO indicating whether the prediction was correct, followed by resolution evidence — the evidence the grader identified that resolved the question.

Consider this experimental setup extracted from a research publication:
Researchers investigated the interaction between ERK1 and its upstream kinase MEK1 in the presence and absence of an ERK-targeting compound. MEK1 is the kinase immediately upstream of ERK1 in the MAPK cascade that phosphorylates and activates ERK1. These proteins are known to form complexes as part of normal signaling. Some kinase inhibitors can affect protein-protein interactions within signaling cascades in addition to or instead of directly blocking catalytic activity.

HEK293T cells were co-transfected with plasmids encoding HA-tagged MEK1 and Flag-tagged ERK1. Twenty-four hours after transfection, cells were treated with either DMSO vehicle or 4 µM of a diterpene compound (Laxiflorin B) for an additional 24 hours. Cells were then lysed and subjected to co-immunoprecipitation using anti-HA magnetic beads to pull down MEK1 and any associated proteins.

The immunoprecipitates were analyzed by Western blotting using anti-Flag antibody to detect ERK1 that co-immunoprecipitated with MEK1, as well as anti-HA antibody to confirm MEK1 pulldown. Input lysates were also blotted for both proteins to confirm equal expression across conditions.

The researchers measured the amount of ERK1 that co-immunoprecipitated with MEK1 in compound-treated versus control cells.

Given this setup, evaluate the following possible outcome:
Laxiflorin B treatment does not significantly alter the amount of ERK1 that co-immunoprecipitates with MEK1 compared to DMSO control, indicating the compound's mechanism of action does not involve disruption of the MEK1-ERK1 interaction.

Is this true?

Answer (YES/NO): NO